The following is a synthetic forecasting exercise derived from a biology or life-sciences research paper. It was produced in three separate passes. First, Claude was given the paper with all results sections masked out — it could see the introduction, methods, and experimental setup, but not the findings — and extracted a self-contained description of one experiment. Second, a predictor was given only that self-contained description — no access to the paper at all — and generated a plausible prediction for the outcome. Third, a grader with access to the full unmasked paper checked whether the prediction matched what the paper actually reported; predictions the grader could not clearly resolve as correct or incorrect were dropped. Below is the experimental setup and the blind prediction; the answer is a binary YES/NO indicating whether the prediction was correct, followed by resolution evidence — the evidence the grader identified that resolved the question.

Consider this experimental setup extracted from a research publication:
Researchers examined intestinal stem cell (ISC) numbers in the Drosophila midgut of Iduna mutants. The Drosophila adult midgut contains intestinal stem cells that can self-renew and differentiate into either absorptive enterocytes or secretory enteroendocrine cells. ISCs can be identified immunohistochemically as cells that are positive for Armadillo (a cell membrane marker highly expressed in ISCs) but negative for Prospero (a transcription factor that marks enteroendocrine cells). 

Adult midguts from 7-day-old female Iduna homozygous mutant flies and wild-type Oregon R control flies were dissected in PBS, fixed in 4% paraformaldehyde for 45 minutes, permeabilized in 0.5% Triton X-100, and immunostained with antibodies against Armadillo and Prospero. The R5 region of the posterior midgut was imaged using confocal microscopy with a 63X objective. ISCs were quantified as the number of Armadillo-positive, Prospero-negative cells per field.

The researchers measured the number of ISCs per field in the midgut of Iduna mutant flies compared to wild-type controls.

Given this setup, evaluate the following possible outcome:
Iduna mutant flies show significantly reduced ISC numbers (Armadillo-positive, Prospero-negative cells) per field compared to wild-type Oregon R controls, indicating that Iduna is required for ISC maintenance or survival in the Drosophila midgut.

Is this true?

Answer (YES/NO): NO